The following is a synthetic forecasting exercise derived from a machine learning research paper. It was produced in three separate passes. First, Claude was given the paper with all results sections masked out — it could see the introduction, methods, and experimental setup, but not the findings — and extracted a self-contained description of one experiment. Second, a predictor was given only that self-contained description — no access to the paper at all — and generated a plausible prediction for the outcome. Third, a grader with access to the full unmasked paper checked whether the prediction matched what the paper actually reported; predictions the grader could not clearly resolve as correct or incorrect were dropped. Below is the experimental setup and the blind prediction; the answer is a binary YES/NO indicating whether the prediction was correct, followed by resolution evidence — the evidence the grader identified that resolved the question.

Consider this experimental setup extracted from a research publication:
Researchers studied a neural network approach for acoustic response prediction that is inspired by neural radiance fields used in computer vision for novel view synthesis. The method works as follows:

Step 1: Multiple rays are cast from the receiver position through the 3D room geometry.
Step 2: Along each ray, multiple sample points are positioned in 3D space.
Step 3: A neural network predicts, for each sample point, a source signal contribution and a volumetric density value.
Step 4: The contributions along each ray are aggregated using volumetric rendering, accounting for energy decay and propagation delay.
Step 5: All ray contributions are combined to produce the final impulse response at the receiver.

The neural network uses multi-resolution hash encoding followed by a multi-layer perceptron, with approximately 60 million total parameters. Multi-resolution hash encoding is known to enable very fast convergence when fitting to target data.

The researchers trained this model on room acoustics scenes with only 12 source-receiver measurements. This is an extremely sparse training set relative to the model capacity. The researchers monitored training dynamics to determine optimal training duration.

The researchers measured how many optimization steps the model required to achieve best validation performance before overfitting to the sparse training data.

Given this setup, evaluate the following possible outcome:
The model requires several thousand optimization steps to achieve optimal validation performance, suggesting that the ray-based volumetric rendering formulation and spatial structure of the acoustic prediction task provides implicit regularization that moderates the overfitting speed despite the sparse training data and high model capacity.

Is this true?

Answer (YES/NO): NO